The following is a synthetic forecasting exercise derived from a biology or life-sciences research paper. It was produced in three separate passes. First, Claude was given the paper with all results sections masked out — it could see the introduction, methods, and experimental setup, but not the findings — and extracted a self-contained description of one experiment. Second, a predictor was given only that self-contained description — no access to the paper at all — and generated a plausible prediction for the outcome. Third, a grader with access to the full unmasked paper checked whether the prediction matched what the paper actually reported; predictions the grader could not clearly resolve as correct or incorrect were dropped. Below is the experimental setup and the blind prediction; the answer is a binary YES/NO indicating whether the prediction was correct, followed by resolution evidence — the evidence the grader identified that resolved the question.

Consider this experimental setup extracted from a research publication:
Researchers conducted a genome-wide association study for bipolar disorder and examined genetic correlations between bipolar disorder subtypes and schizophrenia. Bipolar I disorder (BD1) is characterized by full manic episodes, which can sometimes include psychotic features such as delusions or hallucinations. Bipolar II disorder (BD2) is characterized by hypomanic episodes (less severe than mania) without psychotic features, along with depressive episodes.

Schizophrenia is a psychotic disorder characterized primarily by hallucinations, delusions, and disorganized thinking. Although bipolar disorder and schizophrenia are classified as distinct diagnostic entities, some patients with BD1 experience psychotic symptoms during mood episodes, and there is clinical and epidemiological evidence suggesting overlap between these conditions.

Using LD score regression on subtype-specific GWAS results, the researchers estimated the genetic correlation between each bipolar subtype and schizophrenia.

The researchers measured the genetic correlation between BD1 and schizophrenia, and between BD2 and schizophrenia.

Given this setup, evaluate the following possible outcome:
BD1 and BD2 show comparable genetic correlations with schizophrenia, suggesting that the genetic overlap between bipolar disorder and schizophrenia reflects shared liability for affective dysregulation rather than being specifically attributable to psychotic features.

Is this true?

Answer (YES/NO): NO